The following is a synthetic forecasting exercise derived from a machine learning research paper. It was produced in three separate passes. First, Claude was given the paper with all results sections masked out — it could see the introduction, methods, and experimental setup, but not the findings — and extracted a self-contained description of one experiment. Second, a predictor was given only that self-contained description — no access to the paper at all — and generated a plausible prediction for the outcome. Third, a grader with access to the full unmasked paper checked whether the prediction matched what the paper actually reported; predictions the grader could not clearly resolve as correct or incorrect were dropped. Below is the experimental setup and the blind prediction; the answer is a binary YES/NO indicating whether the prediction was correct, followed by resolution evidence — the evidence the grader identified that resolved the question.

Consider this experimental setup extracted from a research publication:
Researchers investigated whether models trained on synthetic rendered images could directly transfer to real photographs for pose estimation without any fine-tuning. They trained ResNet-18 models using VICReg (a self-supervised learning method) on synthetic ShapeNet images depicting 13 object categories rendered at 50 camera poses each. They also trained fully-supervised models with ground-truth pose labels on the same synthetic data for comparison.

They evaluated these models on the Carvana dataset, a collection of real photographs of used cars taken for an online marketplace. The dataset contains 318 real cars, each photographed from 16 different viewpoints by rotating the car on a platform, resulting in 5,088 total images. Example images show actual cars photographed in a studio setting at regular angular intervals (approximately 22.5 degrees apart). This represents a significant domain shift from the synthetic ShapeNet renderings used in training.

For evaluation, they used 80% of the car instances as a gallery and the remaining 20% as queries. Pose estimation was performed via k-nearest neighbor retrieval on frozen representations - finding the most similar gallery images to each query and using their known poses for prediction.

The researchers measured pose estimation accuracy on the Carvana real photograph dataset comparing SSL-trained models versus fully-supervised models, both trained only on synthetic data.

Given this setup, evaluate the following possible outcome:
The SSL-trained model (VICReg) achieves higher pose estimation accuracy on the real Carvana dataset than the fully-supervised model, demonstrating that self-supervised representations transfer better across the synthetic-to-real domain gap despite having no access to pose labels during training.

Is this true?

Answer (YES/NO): YES